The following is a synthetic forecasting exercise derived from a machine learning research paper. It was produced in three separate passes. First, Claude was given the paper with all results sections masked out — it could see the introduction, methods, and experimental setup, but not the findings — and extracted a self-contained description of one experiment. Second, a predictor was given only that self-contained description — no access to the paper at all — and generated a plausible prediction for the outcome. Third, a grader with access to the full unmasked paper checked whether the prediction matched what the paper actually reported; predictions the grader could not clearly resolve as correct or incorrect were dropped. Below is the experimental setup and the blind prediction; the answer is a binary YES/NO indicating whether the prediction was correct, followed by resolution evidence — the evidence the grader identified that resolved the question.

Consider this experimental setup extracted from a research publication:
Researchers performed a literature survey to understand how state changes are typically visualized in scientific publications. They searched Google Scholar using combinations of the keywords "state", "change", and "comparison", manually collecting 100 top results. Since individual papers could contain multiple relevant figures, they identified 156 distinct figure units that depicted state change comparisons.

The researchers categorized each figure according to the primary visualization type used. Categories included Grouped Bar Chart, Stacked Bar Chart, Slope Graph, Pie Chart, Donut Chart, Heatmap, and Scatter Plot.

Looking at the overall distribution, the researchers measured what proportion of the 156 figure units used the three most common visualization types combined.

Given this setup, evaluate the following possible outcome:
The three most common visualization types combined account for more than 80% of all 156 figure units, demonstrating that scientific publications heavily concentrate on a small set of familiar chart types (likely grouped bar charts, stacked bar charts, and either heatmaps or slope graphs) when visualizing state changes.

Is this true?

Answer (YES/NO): NO